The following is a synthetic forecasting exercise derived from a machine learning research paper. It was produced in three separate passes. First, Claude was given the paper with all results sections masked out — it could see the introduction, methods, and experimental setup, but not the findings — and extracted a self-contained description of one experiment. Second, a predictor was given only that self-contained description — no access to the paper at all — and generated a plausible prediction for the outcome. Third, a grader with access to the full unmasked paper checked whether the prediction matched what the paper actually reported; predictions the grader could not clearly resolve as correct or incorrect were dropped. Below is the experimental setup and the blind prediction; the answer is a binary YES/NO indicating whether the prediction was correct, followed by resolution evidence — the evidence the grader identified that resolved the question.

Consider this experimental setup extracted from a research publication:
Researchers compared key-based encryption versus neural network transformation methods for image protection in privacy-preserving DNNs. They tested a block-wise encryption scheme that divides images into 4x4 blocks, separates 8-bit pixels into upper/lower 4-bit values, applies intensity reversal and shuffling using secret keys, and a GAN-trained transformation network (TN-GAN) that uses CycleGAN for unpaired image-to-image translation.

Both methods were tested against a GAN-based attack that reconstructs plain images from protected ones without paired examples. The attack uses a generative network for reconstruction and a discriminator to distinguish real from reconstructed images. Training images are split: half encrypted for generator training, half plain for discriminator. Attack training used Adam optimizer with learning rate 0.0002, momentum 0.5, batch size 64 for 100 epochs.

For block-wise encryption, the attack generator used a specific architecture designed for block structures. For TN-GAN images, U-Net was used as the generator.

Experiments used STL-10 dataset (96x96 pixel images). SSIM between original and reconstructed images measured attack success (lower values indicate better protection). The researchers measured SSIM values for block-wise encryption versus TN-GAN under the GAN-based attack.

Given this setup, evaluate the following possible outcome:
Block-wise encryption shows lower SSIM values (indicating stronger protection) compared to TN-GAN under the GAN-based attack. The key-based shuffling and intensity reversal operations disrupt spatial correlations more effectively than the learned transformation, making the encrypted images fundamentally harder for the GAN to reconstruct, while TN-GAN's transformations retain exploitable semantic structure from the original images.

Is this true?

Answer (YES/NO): NO